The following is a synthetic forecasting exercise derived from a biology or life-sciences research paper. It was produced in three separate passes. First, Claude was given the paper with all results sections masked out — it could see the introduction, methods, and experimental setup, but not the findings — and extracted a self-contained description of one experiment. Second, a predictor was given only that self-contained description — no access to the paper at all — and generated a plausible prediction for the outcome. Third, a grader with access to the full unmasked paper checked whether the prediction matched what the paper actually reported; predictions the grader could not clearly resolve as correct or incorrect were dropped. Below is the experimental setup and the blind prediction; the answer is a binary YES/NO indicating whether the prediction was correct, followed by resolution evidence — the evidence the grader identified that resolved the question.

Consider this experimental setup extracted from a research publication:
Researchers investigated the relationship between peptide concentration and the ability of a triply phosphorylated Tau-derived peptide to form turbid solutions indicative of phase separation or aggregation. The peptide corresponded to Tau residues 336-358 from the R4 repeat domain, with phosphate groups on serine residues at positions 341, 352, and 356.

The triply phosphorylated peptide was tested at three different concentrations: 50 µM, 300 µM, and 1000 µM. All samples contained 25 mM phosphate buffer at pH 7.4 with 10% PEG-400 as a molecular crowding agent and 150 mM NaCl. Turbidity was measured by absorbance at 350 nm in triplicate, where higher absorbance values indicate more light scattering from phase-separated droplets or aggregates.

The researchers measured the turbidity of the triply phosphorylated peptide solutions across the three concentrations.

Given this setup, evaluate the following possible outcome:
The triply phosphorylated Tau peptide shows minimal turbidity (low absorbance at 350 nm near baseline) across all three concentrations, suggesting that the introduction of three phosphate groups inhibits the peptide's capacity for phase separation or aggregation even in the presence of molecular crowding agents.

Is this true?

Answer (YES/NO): NO